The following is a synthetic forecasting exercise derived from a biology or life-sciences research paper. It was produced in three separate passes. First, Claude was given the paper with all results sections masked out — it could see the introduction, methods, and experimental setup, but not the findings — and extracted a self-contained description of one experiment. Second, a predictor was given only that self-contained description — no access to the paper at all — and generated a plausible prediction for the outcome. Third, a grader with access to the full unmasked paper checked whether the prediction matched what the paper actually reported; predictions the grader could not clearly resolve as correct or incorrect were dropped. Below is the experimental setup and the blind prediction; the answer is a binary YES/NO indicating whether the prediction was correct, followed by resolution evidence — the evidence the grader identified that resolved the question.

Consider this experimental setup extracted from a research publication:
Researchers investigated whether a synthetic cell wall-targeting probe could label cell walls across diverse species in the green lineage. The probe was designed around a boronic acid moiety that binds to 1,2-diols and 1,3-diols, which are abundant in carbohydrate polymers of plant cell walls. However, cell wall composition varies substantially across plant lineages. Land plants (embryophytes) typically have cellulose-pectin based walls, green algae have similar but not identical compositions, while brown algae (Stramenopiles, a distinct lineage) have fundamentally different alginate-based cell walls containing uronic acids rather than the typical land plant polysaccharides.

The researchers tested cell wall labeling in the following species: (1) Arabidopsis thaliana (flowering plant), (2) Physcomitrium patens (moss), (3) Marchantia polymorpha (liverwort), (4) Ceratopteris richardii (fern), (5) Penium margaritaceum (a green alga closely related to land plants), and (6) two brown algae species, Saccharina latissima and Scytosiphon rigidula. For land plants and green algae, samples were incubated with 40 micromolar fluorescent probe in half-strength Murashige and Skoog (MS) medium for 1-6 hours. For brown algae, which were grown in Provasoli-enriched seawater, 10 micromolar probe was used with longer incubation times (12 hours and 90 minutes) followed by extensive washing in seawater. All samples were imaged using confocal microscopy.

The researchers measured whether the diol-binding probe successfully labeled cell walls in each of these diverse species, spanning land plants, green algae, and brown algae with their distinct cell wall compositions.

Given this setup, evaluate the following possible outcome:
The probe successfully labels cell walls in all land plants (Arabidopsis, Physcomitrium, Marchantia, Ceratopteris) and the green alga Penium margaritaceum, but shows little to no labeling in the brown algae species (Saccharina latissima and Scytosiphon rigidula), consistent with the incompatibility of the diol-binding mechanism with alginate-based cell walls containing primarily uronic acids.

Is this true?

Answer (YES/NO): NO